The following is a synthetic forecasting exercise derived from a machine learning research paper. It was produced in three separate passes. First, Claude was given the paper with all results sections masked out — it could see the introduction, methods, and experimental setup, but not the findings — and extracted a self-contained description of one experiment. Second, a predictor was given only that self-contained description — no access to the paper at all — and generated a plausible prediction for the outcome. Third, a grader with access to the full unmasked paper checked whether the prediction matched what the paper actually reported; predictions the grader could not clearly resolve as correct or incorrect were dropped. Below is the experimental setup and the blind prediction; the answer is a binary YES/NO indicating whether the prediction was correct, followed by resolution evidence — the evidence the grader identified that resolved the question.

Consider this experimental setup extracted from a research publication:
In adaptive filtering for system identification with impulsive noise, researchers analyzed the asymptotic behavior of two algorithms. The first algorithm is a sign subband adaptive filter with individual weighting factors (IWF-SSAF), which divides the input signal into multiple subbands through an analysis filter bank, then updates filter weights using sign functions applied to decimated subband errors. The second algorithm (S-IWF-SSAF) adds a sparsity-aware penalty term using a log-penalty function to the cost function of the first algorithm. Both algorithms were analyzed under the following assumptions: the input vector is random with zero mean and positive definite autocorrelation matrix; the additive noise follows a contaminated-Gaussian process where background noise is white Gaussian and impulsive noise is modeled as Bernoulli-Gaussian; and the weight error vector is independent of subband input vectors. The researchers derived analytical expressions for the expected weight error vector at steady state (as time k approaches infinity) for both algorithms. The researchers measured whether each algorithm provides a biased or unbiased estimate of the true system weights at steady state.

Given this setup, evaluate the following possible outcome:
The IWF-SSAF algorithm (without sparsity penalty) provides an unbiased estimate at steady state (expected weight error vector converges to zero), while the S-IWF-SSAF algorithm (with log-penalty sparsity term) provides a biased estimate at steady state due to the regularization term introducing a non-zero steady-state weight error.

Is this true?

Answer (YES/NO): YES